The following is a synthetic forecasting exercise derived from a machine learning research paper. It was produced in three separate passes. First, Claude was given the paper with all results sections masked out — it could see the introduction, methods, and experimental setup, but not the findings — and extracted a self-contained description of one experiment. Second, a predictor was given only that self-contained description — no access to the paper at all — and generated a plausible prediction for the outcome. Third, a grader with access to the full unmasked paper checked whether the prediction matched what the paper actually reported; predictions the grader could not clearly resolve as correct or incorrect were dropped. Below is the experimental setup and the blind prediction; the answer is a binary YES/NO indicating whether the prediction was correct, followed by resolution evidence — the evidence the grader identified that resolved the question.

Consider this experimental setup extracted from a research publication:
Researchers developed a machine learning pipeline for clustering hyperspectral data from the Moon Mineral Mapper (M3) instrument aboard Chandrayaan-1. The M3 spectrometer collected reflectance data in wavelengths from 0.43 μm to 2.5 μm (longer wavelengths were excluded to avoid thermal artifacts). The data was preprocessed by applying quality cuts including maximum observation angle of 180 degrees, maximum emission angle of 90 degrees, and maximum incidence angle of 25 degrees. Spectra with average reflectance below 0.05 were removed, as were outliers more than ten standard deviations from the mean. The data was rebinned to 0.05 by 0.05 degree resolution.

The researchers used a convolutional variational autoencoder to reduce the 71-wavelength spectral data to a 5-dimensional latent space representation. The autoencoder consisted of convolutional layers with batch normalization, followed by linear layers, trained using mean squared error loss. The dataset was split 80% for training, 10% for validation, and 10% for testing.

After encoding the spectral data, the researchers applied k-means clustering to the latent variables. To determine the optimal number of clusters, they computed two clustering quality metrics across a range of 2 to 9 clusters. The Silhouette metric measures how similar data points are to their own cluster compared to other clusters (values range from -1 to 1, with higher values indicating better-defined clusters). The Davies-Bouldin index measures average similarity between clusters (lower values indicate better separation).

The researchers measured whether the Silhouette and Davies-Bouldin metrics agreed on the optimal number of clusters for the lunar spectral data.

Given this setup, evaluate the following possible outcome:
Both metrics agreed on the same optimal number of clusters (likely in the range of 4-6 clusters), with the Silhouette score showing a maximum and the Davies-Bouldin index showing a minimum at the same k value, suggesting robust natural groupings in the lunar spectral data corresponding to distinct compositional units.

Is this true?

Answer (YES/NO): YES